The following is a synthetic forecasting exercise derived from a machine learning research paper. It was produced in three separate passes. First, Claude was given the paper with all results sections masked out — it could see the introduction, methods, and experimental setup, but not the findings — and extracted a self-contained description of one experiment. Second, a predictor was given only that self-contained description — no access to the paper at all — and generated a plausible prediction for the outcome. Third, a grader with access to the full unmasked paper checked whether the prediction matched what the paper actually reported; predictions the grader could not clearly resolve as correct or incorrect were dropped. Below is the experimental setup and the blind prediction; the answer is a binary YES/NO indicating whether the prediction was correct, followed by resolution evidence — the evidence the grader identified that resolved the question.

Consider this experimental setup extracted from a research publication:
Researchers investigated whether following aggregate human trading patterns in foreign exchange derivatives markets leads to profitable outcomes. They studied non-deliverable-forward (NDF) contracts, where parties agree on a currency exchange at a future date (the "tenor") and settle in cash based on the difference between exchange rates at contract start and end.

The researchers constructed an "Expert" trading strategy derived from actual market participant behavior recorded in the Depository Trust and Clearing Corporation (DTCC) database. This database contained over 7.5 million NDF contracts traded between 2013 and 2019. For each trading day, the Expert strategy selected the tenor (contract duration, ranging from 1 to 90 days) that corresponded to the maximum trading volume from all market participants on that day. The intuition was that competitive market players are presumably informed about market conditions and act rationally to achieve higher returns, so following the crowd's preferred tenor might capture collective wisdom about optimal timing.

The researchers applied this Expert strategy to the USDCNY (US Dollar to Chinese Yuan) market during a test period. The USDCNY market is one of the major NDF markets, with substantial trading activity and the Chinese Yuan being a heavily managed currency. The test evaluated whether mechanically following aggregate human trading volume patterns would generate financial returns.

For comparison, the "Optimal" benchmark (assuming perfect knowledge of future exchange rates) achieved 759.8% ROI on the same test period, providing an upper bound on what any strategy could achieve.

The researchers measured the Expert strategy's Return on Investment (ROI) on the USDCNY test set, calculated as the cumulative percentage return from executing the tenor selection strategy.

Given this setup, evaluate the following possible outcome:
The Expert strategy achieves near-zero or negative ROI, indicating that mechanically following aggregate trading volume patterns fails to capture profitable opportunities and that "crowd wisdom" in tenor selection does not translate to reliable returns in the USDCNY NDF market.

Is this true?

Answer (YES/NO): YES